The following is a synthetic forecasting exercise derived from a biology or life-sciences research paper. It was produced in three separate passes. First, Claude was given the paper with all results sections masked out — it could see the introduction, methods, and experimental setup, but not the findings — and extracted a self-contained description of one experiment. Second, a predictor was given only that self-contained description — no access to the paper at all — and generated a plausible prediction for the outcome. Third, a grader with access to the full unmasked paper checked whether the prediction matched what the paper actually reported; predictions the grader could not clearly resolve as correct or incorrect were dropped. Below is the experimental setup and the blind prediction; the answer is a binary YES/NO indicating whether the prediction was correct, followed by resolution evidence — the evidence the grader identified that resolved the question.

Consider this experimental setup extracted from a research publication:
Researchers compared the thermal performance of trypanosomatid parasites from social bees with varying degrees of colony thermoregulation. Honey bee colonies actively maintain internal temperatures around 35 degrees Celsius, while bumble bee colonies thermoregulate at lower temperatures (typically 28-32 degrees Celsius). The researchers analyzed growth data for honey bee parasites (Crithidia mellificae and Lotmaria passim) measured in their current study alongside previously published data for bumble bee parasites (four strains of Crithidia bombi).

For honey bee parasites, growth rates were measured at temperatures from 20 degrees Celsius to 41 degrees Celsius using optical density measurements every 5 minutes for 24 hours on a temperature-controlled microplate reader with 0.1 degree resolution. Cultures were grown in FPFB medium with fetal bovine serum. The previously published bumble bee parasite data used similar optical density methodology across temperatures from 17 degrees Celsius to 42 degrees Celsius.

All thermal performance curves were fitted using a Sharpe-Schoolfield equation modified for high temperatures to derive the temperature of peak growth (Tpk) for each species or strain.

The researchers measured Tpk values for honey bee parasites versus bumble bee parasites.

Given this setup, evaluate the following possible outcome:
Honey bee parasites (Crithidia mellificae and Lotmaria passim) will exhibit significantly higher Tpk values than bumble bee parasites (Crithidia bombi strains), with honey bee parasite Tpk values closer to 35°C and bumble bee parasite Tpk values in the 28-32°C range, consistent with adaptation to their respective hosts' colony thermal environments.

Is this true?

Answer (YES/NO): NO